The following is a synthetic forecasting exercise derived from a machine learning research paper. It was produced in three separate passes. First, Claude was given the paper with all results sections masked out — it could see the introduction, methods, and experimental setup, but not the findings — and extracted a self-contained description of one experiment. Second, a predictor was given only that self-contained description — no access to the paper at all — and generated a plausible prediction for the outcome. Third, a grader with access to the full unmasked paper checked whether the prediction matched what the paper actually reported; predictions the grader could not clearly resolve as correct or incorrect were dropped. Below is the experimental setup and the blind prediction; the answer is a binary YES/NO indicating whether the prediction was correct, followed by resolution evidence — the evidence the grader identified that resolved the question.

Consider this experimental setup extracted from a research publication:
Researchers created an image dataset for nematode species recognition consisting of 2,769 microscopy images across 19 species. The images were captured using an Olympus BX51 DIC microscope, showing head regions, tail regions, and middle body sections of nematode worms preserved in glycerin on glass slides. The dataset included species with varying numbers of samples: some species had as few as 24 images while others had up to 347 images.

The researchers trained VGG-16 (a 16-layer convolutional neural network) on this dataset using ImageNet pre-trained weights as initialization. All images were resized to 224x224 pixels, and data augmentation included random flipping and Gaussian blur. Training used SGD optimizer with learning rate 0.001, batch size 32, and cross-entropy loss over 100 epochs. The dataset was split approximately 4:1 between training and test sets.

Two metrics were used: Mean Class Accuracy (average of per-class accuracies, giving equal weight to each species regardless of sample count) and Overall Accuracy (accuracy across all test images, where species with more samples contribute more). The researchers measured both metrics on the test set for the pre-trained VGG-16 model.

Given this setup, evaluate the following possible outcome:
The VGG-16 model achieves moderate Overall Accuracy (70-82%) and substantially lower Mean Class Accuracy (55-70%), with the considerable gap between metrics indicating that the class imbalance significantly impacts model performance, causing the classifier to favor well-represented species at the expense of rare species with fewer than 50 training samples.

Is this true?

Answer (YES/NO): NO